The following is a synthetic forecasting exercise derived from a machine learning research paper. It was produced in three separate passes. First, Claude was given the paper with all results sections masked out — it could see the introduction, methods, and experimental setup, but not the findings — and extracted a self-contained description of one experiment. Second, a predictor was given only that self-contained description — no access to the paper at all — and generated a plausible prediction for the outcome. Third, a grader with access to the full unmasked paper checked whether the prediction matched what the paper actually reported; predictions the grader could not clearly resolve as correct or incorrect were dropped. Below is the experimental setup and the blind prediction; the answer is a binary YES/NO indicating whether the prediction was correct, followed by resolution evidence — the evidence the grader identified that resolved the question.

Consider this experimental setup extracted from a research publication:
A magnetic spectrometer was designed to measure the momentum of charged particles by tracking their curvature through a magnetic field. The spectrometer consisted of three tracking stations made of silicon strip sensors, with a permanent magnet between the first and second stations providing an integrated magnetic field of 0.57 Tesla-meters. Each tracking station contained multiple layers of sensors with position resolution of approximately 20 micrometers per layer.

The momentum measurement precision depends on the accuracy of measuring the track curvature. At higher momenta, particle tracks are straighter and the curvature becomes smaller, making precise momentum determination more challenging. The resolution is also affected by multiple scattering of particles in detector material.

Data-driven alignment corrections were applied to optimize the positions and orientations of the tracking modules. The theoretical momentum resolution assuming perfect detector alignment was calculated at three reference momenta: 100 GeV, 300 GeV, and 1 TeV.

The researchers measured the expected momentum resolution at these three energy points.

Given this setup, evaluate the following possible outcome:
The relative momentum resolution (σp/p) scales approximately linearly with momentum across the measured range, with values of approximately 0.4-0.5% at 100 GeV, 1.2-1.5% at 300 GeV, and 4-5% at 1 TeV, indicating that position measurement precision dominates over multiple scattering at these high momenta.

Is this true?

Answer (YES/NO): NO